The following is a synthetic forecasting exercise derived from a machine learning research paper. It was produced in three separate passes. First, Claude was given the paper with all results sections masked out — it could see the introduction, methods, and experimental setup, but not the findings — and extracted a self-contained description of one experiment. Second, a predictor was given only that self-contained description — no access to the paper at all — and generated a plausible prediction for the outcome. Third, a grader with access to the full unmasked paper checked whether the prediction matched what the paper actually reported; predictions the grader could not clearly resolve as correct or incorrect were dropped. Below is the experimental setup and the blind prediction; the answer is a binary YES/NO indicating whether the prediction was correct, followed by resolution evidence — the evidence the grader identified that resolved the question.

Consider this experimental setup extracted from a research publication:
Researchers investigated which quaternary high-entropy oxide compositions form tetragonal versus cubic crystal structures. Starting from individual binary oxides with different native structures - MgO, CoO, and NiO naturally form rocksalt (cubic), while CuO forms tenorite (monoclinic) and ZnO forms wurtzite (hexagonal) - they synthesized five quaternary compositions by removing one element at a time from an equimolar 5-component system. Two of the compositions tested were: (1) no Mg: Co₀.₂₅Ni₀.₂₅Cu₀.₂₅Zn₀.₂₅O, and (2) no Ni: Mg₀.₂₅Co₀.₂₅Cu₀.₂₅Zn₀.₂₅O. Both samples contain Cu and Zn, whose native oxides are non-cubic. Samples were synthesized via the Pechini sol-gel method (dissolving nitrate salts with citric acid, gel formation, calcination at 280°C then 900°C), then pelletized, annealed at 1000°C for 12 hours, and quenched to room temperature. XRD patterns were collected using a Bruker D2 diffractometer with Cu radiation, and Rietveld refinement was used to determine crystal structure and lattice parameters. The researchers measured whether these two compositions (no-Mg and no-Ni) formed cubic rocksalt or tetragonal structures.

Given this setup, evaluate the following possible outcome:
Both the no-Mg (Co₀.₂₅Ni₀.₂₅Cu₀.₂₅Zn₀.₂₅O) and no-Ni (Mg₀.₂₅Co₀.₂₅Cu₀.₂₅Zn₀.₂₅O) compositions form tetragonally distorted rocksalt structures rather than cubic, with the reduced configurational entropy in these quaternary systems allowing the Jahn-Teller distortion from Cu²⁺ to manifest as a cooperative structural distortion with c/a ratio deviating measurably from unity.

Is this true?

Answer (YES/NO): YES